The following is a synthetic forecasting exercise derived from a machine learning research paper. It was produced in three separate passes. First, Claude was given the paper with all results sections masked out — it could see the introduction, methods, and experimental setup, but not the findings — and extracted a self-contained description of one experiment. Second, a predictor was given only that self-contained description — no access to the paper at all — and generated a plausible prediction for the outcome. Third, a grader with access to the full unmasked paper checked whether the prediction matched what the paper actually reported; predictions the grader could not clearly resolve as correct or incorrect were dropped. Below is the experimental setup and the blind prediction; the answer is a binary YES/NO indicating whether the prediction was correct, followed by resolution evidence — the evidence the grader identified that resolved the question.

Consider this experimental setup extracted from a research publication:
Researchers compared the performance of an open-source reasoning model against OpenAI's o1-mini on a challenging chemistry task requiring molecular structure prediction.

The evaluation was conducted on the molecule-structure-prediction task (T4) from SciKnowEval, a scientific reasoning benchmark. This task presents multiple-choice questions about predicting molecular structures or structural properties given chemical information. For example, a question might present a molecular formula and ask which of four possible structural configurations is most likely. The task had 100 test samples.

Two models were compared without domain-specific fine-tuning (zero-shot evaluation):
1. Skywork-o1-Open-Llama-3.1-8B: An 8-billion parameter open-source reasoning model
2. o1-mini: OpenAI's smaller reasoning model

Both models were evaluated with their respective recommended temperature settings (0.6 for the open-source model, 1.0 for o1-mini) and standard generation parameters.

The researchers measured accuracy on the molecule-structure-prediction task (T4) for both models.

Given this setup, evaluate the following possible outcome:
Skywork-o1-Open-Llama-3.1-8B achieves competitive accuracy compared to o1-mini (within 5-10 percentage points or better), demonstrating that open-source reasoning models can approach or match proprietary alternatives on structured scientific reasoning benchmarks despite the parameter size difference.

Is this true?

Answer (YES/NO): YES